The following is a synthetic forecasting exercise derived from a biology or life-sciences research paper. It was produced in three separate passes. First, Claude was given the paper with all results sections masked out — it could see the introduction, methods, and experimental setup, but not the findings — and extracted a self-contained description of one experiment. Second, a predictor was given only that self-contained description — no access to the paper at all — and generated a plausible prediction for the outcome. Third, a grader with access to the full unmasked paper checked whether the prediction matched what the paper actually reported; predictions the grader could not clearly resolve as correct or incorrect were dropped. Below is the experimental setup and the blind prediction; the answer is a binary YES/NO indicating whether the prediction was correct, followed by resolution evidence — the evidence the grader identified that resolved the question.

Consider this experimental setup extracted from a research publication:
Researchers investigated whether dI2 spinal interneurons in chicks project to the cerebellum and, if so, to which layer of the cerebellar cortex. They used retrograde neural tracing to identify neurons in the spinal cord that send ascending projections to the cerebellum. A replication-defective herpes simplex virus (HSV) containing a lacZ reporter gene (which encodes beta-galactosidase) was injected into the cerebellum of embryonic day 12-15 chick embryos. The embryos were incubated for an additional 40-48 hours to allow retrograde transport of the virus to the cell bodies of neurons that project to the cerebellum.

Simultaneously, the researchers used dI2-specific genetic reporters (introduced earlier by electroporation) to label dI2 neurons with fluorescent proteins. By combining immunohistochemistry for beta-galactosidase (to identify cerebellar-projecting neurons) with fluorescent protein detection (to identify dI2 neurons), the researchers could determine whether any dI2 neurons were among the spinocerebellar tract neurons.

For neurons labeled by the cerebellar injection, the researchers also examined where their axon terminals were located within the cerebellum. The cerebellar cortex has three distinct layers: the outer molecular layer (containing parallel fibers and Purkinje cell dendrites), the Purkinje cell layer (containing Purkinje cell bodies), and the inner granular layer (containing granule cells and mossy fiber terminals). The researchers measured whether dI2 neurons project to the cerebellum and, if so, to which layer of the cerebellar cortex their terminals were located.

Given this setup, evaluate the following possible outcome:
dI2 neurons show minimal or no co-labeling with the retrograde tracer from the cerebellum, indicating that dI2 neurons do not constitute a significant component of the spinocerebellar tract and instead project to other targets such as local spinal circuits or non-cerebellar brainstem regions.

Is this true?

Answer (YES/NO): NO